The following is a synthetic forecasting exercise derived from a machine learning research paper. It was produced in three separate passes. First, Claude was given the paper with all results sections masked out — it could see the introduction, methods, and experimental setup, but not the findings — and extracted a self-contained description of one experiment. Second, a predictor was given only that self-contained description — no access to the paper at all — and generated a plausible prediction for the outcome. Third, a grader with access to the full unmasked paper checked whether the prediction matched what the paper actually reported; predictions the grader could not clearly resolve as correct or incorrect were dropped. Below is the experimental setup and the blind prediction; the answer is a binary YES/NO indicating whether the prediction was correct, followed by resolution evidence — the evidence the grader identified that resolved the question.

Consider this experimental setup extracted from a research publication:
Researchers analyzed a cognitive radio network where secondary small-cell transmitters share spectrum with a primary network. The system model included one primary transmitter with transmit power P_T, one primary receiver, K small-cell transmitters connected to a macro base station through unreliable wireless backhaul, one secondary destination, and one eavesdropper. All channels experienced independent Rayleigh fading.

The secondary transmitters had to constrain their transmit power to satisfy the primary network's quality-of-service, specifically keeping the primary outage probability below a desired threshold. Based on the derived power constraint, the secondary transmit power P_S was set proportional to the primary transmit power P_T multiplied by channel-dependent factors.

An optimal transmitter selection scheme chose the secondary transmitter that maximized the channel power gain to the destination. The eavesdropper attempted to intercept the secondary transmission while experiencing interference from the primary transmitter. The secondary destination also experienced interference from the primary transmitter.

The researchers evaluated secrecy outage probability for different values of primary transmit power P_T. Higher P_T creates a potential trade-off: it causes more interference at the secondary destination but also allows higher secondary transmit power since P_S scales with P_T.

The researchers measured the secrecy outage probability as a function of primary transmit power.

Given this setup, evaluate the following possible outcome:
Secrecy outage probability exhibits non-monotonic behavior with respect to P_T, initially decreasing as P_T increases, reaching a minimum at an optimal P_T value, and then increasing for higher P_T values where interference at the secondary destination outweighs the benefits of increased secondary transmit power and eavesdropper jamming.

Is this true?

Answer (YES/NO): NO